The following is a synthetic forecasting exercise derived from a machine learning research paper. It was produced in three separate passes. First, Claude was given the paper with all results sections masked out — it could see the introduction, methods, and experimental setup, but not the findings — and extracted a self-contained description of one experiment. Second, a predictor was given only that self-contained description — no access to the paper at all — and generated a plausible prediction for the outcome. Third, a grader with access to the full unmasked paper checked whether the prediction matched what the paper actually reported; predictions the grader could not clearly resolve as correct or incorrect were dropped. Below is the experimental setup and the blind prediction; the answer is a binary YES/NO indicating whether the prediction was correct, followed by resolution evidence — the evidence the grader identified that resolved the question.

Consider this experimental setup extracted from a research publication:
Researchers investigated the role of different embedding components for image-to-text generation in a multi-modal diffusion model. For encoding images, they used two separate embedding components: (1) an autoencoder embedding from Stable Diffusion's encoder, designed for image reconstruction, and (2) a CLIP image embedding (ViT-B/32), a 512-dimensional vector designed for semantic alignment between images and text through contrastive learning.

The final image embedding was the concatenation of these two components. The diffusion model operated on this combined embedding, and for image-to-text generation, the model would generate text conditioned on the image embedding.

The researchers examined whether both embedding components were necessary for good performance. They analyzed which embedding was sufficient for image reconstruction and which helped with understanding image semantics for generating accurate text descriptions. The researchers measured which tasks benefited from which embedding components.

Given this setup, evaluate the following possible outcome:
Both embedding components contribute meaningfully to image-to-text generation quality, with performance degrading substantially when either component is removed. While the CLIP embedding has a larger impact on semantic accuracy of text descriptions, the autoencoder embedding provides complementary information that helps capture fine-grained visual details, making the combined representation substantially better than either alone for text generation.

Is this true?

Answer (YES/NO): NO